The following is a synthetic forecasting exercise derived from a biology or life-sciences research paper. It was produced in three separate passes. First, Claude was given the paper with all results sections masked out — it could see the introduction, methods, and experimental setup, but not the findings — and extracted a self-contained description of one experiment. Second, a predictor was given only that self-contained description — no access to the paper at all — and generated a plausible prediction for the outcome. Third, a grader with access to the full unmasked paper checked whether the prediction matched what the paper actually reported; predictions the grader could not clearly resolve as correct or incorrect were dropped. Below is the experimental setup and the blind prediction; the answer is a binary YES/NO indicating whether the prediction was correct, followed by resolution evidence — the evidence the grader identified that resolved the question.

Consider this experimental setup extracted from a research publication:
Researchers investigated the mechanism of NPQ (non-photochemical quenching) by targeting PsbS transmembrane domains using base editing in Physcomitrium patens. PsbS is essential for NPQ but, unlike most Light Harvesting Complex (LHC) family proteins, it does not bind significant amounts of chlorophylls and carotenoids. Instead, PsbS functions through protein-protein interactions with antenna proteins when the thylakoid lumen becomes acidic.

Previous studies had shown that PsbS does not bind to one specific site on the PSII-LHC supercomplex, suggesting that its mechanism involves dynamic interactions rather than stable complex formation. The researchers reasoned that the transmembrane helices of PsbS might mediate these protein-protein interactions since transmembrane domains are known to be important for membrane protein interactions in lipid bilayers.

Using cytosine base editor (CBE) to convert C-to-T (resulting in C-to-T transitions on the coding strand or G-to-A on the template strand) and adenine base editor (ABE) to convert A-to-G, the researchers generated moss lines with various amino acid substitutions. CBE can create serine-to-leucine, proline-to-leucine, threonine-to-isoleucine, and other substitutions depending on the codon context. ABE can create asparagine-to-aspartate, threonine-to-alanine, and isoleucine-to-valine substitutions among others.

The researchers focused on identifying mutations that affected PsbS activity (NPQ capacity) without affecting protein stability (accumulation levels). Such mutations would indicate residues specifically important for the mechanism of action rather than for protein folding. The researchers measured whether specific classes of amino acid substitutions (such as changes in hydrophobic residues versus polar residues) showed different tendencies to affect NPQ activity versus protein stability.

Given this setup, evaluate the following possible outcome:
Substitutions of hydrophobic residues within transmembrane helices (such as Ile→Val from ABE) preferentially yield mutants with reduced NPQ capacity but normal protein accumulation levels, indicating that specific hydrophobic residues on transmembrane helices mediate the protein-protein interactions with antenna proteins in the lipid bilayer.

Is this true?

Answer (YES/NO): NO